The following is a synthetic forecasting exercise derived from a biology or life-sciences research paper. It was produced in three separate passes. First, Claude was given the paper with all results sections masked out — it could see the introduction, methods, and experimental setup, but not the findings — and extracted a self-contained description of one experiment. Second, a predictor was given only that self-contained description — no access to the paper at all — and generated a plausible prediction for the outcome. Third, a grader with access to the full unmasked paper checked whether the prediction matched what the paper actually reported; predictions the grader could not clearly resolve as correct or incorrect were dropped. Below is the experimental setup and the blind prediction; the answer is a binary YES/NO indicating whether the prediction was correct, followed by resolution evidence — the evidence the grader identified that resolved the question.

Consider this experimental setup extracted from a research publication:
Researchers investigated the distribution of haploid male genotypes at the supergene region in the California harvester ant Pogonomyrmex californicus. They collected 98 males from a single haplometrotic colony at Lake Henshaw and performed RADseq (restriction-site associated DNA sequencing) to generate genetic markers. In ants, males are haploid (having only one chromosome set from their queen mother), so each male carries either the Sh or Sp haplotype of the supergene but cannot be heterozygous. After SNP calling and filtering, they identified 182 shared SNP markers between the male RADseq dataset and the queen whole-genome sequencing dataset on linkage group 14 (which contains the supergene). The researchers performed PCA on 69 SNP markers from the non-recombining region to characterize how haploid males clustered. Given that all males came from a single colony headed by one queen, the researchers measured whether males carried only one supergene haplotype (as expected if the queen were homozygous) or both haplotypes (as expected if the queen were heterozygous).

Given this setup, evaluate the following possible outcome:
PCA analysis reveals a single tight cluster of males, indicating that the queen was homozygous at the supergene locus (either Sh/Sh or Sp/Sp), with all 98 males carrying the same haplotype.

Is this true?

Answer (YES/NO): NO